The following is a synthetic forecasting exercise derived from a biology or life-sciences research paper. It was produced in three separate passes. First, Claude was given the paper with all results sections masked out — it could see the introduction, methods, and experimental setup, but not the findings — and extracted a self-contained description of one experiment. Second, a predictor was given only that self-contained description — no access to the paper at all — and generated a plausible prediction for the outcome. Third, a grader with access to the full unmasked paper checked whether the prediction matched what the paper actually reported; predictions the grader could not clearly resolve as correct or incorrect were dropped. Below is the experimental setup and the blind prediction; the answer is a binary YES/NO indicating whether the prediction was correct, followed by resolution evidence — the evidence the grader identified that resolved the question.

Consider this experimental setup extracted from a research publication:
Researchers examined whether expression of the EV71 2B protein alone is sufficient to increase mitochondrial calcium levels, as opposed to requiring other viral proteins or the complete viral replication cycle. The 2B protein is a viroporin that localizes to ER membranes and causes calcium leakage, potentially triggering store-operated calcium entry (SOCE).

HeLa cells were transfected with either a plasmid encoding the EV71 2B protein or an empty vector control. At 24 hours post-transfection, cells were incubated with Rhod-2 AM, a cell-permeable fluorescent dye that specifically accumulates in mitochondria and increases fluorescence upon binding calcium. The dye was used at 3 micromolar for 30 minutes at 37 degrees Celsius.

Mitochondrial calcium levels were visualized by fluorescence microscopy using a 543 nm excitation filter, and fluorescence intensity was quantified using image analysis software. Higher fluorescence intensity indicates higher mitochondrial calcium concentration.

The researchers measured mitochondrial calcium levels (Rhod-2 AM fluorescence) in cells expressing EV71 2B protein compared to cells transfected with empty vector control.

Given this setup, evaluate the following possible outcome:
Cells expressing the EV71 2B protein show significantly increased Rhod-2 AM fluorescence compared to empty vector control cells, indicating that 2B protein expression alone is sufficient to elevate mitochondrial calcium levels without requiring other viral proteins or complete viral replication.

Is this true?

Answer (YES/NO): YES